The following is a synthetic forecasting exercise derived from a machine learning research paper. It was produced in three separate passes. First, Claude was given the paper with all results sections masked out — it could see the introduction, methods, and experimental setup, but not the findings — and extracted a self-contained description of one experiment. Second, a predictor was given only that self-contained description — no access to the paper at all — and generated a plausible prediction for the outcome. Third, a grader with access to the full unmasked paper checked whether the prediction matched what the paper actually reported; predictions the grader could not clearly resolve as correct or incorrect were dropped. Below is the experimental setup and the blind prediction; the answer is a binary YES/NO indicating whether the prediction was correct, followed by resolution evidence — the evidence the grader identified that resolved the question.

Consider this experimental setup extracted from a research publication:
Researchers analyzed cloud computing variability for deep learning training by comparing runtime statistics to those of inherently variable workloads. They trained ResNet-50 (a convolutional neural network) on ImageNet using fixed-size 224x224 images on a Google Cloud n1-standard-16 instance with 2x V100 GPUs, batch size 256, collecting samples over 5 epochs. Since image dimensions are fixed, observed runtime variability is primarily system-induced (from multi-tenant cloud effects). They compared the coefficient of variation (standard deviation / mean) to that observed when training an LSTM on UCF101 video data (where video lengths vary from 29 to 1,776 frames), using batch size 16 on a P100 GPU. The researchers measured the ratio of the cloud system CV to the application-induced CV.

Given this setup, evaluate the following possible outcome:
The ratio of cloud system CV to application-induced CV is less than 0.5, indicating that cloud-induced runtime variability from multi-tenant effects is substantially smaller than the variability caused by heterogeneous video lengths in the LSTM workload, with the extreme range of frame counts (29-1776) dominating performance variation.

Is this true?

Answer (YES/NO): YES